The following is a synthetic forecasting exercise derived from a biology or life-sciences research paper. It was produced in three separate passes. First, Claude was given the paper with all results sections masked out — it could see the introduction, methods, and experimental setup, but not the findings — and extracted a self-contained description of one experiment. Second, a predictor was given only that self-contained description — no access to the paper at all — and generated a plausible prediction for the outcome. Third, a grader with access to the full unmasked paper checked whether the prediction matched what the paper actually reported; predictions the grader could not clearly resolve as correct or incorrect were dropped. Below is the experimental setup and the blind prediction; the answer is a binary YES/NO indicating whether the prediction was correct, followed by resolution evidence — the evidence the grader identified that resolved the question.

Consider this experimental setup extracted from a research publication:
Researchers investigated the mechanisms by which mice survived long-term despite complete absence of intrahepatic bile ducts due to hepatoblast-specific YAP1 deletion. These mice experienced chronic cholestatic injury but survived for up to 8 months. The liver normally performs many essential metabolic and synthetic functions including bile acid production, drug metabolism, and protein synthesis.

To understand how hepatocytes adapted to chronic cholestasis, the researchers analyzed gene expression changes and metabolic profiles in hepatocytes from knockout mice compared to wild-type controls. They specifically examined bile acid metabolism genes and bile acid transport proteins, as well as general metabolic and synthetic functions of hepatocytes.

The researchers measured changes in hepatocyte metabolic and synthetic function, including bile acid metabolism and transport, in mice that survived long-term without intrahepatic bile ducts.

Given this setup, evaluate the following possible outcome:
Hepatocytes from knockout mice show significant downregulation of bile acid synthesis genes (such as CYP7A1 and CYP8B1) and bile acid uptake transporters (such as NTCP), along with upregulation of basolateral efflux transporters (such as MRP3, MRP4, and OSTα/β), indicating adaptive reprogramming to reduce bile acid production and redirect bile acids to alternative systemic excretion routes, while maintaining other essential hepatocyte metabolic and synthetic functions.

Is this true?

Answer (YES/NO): NO